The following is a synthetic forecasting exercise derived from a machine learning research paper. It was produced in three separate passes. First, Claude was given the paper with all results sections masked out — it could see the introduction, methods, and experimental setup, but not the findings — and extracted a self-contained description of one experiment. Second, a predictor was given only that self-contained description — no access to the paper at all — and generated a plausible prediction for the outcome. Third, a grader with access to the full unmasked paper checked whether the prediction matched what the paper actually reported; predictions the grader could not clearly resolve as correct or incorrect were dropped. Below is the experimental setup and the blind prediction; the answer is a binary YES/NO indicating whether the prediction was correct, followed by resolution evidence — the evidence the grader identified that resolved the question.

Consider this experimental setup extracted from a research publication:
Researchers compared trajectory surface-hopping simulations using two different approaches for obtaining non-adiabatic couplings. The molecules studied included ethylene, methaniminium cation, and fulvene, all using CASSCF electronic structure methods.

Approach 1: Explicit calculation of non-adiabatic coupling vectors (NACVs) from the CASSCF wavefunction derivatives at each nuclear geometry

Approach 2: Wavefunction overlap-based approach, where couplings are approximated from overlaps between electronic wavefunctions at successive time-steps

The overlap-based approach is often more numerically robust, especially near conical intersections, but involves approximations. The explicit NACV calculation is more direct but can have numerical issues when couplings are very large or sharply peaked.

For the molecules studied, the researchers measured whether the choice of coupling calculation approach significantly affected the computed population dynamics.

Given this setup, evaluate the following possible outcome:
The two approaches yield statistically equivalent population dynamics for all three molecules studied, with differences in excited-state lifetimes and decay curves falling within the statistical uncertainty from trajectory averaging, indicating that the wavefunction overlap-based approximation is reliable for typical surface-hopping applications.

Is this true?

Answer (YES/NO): NO